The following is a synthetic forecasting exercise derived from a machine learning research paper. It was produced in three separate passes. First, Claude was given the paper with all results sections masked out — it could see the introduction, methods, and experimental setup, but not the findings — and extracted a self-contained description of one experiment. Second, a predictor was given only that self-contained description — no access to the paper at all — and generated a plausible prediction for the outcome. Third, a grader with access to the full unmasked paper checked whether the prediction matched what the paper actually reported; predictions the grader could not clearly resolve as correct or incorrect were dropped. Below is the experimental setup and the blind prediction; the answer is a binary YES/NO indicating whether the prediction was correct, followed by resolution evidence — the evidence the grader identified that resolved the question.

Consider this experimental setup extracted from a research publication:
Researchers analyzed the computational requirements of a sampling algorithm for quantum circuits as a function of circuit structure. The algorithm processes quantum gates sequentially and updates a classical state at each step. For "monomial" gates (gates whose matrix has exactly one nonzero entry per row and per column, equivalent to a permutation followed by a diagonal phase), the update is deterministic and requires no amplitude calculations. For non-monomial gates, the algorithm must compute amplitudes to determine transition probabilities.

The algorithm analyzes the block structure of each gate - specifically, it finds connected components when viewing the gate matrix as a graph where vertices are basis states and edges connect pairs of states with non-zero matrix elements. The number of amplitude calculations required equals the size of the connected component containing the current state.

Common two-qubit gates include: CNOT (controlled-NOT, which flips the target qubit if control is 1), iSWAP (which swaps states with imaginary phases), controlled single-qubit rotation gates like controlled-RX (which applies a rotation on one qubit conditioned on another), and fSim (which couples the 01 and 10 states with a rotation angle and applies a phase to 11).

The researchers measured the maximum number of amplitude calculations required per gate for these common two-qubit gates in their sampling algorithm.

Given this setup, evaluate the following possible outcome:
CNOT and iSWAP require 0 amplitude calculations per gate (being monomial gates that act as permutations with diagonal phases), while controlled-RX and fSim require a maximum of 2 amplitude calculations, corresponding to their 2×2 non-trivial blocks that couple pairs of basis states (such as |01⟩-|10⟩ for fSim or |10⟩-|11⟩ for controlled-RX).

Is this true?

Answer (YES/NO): YES